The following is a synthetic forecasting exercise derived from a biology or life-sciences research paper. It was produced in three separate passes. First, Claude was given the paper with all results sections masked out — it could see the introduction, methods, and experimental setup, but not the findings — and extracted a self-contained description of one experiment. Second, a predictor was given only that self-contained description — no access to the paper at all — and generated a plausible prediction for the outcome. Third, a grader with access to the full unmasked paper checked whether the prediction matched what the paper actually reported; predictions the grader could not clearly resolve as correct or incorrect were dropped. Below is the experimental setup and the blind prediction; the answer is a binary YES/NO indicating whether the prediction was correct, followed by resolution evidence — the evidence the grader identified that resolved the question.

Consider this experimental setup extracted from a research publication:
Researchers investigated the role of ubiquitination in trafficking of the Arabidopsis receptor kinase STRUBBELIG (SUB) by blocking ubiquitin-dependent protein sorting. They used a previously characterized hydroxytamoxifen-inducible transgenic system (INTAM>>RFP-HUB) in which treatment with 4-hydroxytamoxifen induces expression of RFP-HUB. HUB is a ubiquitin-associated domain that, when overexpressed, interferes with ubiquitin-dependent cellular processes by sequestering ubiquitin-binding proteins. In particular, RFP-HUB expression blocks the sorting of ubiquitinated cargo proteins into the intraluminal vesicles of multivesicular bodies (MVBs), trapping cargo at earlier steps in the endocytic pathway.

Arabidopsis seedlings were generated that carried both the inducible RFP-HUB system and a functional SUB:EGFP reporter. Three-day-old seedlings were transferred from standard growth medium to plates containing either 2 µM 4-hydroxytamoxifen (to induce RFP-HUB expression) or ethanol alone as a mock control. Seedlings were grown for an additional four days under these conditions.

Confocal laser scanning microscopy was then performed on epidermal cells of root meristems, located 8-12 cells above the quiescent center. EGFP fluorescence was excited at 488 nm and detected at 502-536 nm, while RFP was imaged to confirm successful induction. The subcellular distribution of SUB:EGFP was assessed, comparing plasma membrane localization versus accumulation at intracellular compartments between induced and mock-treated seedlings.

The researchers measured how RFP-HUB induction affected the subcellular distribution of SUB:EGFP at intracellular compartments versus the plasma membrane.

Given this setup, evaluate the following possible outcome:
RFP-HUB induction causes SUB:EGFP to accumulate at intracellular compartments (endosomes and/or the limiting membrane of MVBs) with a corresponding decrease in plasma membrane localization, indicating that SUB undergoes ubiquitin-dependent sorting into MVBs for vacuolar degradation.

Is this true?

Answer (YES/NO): NO